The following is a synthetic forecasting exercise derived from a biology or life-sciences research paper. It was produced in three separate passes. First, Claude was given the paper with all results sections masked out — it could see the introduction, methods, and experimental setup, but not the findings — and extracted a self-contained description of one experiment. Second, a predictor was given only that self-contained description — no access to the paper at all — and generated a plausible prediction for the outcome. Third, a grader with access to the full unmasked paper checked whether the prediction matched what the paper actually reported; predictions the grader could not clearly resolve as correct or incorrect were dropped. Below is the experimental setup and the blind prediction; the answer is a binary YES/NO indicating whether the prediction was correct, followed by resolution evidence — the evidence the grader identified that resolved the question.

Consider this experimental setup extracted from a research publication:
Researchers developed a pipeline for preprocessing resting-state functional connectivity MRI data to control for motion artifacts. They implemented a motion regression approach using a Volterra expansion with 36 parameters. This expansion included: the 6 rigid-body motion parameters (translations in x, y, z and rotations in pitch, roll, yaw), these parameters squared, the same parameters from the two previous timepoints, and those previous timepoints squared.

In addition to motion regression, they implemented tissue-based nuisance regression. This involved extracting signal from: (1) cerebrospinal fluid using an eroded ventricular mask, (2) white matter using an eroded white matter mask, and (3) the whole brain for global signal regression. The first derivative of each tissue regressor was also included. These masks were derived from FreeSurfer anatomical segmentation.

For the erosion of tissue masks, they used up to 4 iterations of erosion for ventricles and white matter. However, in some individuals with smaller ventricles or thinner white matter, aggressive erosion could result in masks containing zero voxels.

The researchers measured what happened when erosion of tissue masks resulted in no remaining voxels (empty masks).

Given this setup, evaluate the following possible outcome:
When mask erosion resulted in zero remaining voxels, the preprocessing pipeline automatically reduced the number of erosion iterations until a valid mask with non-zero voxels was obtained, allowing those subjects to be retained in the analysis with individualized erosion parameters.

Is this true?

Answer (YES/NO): YES